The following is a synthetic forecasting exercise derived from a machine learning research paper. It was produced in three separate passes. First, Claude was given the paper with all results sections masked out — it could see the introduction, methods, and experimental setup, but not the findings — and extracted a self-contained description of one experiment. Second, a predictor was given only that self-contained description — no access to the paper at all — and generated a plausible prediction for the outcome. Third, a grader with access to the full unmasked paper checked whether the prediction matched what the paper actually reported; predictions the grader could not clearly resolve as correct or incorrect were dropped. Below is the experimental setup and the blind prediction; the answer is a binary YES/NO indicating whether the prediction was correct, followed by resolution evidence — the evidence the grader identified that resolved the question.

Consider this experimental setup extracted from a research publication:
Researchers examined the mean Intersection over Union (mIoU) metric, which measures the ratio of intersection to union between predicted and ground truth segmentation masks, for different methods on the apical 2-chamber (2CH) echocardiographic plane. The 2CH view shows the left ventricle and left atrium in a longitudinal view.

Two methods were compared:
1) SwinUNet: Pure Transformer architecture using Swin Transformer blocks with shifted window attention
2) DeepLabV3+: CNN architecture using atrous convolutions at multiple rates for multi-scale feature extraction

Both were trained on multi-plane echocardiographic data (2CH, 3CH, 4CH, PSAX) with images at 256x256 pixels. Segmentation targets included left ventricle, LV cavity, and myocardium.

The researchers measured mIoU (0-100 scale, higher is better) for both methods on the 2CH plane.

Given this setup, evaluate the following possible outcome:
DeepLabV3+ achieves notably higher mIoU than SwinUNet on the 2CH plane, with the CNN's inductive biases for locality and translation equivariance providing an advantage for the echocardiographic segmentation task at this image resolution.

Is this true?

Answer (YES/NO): YES